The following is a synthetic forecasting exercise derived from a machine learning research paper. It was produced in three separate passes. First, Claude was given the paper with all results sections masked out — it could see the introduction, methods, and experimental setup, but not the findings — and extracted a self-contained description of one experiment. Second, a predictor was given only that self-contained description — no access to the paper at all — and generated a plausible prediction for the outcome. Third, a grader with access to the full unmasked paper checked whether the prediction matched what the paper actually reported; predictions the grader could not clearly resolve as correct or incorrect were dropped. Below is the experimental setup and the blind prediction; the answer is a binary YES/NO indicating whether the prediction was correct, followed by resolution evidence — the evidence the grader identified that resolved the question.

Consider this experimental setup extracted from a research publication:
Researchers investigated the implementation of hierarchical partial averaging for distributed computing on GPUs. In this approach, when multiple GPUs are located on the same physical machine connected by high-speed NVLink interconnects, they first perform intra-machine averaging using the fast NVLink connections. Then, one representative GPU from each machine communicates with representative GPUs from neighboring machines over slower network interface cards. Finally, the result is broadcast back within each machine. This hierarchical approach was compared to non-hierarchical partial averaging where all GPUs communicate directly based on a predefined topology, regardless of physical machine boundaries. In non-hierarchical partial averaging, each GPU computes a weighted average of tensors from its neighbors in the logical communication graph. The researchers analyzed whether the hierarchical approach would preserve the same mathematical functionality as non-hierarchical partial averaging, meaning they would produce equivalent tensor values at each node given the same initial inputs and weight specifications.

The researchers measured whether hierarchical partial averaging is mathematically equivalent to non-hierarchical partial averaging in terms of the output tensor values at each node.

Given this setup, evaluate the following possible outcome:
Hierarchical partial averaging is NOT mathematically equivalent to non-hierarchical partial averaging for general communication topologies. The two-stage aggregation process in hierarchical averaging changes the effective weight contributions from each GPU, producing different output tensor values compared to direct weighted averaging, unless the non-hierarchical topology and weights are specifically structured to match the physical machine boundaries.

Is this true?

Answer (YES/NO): YES